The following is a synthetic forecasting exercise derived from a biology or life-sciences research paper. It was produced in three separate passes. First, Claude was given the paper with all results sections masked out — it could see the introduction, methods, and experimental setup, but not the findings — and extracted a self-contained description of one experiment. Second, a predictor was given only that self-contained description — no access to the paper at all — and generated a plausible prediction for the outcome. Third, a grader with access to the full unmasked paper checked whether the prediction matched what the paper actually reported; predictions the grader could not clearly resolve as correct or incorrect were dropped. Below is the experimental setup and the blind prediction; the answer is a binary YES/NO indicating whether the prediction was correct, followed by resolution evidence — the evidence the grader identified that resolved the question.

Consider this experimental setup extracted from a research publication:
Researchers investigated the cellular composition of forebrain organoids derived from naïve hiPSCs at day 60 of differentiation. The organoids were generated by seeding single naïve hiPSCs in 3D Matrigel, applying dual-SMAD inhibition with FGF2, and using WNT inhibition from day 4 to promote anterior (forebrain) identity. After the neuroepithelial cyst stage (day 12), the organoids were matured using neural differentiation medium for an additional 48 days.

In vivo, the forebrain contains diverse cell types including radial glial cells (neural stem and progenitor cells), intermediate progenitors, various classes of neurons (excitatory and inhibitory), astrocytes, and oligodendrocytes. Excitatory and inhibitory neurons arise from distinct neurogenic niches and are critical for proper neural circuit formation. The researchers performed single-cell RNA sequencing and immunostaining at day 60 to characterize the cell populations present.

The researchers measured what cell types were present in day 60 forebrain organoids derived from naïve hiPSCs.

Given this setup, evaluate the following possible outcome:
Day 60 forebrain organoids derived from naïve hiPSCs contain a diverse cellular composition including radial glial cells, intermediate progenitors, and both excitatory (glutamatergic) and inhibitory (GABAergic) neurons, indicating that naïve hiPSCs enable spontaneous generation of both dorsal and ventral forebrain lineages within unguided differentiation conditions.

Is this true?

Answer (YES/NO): NO